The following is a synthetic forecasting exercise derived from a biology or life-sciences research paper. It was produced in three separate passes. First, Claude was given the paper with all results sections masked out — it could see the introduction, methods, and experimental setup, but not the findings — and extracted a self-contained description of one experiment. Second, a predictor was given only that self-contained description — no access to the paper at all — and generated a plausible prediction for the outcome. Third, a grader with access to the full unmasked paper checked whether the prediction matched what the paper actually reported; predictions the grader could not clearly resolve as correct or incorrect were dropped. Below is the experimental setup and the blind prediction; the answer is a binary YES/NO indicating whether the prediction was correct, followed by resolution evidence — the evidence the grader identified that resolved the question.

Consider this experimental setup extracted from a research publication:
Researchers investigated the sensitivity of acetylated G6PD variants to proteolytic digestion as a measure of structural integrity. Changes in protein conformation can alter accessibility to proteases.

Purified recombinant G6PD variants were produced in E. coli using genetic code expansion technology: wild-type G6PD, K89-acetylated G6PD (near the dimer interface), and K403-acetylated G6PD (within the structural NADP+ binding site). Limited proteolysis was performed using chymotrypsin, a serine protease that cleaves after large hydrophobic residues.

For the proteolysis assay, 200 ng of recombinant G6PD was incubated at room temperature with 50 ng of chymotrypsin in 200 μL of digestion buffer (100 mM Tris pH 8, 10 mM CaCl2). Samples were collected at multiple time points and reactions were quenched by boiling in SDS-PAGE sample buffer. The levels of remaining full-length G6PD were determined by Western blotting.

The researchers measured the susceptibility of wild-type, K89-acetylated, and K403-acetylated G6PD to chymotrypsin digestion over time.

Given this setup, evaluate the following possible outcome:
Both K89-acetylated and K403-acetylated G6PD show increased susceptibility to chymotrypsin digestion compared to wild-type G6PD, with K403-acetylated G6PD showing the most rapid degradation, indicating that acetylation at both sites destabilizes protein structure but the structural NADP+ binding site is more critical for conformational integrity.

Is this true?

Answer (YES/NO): YES